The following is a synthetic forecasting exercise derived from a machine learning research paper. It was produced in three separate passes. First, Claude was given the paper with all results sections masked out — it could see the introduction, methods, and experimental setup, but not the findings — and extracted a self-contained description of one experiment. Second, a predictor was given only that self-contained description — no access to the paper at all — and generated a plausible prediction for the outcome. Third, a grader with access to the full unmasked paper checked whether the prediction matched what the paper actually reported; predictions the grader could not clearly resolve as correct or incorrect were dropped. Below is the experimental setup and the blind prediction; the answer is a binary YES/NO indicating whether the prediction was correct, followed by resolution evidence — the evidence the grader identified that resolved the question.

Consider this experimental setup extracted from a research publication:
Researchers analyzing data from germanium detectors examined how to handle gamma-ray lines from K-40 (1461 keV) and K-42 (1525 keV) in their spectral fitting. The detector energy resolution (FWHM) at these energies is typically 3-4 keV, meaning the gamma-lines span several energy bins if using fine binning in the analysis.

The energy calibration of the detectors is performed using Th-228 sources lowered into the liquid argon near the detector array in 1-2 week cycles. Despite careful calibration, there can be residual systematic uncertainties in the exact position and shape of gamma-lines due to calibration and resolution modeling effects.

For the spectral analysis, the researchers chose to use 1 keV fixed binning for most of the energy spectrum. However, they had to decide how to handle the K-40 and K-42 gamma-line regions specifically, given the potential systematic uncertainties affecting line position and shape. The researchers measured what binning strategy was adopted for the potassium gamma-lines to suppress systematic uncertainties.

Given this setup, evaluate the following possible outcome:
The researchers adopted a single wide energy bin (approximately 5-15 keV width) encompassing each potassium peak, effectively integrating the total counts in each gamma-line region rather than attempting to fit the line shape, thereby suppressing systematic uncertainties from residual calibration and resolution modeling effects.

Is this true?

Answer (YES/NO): YES